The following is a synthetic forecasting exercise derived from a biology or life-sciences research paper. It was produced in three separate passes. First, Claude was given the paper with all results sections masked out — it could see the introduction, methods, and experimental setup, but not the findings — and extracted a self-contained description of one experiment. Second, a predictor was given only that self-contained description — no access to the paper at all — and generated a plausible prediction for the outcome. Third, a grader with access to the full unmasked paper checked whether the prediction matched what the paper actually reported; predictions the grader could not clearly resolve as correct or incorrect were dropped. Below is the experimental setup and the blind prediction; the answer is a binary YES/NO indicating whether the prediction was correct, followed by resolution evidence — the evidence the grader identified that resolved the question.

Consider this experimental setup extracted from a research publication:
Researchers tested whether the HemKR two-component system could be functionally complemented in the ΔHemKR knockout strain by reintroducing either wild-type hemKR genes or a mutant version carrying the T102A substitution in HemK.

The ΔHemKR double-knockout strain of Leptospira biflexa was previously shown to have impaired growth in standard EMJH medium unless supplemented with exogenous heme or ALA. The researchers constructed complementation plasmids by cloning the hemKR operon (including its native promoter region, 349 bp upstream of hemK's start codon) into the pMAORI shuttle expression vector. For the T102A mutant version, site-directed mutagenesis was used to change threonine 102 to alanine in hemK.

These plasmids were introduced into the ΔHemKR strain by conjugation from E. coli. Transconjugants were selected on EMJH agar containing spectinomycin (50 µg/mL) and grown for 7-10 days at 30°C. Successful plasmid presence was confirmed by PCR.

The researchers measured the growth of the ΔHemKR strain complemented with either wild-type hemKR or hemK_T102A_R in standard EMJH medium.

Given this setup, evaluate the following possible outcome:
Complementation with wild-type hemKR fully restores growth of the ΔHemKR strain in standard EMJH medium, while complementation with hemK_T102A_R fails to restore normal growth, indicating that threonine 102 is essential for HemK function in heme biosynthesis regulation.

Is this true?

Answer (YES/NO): NO